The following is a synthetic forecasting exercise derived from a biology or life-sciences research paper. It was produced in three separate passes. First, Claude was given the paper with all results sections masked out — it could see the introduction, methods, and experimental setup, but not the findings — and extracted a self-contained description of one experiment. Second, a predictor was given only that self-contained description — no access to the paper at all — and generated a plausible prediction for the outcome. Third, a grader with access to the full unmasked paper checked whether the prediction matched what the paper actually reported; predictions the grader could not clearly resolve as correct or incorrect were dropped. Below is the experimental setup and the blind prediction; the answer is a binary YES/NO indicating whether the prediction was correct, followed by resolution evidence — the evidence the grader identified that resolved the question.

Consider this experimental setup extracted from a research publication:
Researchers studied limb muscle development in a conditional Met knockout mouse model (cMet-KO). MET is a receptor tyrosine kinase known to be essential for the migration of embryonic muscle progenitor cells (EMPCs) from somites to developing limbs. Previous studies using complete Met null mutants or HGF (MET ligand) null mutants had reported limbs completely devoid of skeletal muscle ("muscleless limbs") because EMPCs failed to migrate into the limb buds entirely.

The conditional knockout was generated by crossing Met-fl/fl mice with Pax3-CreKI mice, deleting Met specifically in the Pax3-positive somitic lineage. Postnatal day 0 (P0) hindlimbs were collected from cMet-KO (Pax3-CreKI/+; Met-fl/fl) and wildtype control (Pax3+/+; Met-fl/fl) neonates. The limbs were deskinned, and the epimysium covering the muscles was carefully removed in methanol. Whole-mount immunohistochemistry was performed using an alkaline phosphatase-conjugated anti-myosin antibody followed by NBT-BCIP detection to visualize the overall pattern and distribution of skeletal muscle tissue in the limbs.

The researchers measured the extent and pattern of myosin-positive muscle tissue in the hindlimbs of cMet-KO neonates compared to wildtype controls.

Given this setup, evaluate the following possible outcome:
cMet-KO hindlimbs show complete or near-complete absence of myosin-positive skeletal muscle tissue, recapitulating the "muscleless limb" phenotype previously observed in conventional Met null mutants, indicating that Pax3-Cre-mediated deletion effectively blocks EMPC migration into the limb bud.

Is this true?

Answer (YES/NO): NO